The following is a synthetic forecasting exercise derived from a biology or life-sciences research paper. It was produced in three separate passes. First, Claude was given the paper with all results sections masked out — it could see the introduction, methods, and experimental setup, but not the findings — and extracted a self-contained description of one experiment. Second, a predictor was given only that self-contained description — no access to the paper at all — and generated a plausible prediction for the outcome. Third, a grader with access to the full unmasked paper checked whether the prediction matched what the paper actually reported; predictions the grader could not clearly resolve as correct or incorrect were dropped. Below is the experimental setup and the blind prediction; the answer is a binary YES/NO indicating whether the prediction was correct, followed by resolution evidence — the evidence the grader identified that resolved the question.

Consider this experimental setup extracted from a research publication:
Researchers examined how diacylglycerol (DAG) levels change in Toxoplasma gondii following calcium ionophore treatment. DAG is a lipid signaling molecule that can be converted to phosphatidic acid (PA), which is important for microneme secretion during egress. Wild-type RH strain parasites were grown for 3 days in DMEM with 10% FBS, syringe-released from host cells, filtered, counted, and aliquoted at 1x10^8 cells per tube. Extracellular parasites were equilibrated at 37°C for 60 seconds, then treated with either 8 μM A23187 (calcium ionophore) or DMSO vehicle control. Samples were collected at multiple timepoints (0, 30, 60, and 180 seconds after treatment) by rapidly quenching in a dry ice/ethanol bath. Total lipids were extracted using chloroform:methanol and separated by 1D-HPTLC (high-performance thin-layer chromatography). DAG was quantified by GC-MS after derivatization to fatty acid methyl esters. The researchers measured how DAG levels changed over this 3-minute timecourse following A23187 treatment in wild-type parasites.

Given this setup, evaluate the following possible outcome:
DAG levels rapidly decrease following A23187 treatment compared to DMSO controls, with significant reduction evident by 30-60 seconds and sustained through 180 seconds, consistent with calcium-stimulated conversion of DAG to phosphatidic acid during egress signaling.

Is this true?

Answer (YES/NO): NO